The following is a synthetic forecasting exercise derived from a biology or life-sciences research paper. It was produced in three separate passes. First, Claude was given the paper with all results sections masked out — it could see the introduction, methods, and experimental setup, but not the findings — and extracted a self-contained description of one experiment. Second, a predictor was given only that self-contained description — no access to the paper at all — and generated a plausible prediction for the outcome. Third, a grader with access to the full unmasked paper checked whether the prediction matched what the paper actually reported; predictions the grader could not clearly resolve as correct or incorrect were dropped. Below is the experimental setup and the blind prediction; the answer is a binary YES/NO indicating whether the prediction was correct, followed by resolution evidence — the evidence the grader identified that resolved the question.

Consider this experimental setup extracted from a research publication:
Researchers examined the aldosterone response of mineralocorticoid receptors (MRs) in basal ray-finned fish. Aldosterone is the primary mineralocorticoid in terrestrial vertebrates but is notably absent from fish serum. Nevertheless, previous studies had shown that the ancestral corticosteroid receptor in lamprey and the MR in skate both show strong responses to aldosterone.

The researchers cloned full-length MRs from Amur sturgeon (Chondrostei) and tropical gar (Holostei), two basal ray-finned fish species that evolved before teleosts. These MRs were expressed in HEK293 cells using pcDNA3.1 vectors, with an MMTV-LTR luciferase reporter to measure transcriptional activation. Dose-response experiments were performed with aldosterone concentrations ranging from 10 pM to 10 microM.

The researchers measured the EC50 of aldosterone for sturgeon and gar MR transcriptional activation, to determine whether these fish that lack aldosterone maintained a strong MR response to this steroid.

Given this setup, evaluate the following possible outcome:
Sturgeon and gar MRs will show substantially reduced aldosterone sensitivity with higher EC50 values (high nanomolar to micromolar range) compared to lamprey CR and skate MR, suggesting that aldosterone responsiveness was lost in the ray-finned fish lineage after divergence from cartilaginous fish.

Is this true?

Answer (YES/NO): NO